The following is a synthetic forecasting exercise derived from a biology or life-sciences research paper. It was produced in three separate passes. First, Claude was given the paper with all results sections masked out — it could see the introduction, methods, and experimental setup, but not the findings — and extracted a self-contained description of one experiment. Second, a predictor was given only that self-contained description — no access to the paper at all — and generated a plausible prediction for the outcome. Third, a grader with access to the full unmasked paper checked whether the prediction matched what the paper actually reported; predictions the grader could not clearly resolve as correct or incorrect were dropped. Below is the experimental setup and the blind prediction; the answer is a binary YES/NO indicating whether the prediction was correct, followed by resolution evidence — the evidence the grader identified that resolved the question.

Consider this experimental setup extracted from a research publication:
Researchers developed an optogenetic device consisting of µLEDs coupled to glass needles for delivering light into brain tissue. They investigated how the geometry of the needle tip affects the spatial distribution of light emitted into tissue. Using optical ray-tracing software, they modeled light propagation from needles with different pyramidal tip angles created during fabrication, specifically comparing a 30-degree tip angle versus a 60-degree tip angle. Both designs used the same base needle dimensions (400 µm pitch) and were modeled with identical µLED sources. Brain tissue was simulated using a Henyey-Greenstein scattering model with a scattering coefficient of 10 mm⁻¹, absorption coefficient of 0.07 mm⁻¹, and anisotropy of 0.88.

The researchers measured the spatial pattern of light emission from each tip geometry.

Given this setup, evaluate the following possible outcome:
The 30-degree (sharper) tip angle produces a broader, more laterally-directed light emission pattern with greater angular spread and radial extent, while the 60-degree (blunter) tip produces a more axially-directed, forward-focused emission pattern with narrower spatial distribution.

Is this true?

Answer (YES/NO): NO